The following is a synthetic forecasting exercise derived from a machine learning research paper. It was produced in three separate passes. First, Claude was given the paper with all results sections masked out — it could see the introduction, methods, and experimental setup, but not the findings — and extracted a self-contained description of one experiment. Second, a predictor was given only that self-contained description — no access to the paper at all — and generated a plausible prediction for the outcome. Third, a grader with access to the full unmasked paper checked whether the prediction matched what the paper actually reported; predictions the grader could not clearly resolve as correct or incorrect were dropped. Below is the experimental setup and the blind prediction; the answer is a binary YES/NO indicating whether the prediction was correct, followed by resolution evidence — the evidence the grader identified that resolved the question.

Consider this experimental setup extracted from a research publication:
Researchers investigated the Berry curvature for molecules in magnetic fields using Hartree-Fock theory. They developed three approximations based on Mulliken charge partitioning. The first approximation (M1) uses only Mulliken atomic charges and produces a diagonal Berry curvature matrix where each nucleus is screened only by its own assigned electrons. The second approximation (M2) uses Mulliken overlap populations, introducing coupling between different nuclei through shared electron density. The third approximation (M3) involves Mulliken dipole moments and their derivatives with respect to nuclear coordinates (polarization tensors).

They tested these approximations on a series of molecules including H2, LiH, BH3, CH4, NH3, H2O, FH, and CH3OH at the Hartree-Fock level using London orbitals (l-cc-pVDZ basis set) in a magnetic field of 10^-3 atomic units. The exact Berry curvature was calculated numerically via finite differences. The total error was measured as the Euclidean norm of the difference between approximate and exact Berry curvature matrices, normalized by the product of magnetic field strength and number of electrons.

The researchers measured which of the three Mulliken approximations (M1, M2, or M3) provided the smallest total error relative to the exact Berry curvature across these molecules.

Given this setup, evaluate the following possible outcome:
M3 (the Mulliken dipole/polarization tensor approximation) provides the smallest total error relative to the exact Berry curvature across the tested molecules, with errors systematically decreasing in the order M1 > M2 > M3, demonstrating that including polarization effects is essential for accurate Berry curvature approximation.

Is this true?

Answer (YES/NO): NO